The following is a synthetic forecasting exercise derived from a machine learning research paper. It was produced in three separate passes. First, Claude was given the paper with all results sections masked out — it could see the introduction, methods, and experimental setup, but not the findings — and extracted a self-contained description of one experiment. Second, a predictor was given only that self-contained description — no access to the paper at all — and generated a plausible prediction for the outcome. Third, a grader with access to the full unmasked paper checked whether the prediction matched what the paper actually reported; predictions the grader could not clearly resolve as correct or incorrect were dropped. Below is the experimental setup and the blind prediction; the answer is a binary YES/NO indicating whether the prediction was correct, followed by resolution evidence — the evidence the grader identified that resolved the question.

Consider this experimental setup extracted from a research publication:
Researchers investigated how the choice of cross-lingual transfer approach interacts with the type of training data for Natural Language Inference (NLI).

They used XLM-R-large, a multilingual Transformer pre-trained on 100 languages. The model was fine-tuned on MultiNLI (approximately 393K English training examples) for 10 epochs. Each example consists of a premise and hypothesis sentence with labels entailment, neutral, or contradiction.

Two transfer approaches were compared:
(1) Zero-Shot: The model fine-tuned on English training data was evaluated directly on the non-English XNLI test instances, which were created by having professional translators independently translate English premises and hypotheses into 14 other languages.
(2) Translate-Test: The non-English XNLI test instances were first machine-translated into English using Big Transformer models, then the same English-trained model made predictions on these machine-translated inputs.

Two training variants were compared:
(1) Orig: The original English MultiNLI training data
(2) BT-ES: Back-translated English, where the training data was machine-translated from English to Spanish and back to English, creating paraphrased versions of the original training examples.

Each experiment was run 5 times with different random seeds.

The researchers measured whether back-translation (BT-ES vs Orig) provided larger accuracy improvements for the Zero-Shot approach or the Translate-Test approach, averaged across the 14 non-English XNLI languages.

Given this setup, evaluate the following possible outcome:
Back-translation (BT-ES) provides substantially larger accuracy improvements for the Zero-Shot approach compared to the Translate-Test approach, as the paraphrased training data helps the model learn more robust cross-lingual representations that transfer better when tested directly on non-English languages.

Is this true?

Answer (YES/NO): NO